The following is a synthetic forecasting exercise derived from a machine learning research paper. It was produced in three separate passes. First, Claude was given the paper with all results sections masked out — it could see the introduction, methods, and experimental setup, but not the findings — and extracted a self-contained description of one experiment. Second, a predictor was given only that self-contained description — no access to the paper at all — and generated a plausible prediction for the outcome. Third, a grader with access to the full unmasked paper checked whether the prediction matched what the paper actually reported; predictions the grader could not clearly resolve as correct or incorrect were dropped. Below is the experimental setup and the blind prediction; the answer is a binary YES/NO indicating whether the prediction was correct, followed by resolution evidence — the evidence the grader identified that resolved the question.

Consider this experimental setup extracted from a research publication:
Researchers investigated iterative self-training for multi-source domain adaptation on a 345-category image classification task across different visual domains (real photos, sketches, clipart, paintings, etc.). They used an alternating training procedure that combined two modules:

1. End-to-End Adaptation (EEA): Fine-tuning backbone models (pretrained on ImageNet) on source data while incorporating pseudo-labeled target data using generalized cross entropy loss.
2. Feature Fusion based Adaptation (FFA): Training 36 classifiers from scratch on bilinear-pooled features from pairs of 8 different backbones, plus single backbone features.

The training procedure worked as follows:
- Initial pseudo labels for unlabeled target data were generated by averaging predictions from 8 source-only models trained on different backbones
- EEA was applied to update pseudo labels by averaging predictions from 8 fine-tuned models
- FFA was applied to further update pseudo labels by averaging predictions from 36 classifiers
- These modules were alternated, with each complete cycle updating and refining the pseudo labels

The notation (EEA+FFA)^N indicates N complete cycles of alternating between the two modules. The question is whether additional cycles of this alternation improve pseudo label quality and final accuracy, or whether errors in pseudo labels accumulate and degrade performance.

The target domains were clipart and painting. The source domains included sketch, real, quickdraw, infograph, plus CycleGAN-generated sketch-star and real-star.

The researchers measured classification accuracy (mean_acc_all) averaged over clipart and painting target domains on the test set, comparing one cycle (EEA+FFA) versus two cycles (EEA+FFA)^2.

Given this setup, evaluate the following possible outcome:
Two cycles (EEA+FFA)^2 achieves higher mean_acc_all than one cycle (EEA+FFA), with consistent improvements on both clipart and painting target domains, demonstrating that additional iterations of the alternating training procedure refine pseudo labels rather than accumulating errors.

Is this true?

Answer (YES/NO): YES